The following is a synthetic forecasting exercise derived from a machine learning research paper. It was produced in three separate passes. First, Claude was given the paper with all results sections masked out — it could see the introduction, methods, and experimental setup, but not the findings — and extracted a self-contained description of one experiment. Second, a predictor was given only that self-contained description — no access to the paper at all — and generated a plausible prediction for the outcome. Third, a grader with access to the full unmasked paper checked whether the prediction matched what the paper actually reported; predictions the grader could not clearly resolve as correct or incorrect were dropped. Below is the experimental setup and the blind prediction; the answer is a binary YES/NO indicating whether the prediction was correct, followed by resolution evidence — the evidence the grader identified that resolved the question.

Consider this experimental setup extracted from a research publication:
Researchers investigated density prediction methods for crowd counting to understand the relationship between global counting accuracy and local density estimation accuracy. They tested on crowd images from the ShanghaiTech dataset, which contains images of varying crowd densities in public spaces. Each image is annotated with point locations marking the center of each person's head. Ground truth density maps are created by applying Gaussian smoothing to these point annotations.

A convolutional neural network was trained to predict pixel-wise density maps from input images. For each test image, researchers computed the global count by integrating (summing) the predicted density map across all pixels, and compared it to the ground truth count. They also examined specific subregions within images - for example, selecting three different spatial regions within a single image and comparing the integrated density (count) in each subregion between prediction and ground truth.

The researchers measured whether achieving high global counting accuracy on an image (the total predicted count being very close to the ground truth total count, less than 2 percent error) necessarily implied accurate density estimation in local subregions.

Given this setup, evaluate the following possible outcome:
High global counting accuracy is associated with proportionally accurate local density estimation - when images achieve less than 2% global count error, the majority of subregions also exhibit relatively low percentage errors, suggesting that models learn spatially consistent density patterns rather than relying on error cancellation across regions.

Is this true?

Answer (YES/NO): NO